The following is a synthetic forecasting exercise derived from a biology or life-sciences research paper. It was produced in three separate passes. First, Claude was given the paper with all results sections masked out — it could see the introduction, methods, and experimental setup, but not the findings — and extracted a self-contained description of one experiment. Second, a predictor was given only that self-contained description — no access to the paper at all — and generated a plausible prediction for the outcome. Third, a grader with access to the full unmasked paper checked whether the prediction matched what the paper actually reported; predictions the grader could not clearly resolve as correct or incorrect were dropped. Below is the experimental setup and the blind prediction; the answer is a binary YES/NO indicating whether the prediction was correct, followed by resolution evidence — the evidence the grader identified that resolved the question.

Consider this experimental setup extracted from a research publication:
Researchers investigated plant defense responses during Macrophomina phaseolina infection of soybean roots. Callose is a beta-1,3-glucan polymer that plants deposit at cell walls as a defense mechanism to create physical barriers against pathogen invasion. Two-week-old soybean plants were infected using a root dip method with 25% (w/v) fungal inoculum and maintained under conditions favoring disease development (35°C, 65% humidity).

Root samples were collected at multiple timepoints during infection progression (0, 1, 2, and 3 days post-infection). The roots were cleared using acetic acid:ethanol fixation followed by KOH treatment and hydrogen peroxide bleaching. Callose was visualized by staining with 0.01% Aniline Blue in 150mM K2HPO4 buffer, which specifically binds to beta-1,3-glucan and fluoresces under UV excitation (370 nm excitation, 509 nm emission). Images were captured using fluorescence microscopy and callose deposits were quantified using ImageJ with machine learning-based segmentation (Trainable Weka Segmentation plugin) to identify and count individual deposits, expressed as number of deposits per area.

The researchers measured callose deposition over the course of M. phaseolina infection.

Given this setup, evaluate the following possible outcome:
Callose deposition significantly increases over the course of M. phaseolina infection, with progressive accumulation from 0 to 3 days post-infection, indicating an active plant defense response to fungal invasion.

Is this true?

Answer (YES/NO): NO